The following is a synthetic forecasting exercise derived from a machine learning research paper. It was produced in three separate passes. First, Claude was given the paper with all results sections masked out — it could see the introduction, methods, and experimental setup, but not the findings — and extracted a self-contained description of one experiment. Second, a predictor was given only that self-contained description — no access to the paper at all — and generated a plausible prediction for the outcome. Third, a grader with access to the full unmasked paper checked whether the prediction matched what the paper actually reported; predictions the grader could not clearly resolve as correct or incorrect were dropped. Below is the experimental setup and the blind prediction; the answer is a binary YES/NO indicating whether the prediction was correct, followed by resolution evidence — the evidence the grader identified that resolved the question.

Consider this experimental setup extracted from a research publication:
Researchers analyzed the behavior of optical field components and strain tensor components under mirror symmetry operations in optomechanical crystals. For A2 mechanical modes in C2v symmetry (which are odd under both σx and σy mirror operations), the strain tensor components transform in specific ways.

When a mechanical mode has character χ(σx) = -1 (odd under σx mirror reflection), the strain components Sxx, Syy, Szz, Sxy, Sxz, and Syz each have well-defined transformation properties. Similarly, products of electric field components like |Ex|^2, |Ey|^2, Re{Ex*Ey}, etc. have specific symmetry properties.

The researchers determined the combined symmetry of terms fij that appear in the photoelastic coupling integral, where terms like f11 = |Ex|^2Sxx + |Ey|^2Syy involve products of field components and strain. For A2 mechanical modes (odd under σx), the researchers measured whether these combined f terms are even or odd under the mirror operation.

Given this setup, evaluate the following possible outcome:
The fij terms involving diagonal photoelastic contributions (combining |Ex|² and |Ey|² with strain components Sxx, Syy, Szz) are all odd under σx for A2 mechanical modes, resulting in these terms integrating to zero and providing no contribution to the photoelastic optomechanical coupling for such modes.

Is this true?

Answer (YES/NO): YES